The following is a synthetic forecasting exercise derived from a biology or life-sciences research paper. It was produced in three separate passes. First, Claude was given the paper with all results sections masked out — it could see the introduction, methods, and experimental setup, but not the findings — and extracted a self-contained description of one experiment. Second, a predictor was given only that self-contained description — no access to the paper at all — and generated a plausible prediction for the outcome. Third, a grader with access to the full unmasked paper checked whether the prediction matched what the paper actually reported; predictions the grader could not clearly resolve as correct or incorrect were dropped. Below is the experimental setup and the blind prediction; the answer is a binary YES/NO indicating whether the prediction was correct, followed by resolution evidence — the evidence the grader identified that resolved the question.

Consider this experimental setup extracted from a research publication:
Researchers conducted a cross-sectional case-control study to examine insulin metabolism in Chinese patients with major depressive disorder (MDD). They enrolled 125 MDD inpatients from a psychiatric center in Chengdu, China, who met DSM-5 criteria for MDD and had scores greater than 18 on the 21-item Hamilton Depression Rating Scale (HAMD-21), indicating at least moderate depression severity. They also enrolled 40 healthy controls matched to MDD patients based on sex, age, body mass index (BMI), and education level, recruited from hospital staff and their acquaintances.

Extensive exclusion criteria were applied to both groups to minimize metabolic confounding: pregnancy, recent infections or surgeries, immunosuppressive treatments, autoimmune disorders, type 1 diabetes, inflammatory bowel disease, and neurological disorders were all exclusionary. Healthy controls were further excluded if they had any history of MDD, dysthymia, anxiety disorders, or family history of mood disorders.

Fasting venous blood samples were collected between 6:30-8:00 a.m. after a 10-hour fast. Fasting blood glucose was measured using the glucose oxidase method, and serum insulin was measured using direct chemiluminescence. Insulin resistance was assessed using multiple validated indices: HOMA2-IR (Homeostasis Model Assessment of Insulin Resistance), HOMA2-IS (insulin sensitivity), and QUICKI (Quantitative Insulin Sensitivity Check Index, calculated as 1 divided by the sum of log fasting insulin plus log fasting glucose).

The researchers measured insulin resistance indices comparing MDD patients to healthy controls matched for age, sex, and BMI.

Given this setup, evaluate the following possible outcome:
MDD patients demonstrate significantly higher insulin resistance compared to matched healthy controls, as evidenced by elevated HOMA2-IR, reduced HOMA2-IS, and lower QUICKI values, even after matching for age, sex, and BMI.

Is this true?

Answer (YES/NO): NO